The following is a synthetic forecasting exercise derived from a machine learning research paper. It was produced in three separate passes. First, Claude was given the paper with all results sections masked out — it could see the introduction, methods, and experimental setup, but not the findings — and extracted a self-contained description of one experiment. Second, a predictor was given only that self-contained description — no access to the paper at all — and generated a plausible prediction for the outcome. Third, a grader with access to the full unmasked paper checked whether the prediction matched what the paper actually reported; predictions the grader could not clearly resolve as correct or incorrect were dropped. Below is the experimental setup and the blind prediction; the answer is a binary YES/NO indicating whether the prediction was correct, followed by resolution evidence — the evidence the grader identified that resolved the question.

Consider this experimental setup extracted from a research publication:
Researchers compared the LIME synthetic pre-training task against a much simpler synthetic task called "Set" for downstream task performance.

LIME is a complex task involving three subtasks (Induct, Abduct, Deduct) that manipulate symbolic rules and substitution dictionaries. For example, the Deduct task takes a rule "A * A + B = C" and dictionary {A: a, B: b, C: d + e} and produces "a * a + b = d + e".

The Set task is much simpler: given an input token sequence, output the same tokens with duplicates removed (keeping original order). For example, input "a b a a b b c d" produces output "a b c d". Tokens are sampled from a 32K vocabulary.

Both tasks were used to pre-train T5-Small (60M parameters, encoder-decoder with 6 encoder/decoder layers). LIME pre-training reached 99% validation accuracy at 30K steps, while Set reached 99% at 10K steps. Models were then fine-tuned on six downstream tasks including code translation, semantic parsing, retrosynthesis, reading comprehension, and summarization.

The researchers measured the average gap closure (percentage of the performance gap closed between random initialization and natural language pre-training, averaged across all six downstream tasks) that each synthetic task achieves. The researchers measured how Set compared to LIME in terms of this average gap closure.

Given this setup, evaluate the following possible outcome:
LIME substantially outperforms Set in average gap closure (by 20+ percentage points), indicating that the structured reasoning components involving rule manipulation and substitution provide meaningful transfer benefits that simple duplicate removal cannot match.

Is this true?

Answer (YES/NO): NO